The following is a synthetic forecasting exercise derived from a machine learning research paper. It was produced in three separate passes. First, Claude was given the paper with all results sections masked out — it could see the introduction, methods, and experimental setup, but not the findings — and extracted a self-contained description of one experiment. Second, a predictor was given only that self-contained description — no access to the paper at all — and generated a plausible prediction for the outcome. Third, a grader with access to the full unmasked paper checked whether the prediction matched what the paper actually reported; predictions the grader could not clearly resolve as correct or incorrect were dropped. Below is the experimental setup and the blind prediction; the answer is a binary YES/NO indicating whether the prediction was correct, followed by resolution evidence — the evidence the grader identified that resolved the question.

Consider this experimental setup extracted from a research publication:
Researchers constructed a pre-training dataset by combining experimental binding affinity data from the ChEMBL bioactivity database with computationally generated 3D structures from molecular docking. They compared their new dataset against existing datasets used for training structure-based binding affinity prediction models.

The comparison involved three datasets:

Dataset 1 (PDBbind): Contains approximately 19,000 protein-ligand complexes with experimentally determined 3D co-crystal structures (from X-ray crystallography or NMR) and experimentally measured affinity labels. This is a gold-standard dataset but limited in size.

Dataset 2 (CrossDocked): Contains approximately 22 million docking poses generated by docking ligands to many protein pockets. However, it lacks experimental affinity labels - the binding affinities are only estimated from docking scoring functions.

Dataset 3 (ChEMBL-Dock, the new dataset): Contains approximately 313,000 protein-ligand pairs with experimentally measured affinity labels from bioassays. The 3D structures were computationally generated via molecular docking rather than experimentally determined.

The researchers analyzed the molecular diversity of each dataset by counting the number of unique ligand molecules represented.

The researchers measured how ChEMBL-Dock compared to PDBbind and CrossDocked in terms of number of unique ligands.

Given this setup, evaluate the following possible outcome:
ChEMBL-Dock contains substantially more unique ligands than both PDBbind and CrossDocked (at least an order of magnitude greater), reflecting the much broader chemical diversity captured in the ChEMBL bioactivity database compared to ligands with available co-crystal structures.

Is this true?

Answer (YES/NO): YES